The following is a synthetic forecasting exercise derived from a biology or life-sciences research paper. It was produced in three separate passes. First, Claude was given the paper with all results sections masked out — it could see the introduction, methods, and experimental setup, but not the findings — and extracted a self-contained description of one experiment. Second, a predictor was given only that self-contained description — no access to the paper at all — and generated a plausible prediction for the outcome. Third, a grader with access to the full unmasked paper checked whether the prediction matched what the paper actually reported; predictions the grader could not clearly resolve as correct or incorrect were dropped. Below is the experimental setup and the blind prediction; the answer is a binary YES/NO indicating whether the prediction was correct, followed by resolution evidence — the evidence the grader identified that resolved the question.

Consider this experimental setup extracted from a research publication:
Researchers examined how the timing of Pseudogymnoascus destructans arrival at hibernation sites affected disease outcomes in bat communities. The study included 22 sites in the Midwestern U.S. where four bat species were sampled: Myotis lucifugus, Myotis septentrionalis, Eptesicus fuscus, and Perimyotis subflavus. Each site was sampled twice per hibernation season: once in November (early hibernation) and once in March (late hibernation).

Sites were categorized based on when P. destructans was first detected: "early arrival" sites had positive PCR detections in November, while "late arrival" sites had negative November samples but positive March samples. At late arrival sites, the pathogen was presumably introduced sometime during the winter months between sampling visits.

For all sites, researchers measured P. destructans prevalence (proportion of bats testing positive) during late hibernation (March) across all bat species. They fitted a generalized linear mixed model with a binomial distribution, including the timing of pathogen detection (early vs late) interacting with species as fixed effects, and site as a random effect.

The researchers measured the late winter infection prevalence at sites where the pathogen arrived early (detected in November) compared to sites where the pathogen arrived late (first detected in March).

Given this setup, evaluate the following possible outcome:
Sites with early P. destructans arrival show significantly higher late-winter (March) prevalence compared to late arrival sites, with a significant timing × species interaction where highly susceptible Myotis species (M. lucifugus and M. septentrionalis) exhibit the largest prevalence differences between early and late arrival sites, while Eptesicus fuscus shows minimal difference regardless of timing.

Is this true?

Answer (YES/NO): NO